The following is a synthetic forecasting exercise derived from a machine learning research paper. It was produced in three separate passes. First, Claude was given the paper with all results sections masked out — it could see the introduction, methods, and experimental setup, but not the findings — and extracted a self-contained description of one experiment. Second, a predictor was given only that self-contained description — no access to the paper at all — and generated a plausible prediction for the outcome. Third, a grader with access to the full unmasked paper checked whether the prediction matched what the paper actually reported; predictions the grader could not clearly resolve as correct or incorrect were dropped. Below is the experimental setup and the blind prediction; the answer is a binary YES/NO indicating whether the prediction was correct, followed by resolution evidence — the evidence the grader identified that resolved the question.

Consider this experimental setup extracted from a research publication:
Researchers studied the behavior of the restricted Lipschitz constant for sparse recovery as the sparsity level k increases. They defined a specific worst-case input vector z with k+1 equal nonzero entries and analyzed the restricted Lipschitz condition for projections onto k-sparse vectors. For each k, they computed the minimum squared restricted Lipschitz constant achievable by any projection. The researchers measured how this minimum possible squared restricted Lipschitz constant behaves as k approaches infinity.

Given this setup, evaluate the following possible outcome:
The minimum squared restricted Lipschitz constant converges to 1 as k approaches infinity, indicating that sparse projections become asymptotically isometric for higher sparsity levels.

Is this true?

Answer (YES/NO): NO